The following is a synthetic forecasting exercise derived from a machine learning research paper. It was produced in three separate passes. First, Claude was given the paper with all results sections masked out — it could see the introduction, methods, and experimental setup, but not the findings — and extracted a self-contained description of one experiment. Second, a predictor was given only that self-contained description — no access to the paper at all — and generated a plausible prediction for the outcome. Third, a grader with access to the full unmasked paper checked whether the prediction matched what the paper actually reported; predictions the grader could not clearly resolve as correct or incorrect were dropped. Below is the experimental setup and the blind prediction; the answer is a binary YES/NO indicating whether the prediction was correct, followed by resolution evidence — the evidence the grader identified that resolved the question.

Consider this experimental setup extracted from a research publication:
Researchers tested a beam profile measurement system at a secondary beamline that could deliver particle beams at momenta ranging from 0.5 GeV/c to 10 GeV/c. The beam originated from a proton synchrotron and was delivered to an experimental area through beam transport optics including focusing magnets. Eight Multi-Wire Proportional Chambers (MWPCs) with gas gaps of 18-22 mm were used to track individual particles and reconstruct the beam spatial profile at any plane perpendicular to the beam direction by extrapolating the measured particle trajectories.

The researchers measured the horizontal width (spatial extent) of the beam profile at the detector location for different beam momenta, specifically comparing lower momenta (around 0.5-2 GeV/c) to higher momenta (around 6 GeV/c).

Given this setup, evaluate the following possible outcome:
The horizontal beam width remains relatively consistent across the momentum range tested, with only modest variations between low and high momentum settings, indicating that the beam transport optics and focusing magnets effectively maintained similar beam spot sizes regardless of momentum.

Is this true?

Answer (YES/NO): NO